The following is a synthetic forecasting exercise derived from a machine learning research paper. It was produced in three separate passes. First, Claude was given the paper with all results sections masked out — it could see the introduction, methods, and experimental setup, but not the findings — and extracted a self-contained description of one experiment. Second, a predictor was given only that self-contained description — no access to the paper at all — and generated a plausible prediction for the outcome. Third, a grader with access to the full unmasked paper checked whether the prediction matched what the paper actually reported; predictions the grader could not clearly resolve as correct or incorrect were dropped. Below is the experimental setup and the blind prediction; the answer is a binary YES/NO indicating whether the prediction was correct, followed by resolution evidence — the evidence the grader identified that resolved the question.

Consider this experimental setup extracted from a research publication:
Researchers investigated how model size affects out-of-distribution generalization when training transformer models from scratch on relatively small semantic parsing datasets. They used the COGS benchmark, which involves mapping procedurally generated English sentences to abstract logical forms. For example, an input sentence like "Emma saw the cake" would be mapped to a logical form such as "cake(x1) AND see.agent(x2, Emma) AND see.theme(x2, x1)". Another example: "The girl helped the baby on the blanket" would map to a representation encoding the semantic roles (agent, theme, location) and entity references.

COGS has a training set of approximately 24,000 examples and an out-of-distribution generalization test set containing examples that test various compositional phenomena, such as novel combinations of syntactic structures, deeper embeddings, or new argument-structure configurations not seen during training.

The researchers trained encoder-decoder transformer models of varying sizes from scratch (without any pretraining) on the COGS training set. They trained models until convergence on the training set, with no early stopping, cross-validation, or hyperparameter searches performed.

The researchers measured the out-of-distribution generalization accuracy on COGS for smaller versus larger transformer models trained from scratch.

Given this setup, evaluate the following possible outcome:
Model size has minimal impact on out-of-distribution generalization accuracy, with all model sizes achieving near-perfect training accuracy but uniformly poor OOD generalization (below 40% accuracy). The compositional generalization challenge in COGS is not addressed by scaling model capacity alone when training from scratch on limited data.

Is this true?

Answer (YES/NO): NO